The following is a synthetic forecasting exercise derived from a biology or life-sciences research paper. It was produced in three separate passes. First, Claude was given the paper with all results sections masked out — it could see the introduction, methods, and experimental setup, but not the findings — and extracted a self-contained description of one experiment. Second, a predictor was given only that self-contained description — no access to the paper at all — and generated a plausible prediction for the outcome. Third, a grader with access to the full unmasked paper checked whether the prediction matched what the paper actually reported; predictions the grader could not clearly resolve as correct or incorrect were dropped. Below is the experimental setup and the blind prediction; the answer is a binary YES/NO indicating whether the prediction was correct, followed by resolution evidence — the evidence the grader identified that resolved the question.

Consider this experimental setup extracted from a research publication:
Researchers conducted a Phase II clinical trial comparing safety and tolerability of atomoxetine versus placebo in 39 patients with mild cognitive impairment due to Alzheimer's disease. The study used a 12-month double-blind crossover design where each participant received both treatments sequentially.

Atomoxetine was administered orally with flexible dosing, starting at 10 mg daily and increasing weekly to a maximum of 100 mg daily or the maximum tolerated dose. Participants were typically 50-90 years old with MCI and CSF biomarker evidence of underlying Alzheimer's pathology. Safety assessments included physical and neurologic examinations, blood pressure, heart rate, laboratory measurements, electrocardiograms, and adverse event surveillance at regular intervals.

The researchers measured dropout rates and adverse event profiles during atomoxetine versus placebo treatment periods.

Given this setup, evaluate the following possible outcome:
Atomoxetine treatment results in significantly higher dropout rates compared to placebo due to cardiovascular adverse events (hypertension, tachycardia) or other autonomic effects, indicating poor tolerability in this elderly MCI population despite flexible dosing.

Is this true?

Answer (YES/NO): NO